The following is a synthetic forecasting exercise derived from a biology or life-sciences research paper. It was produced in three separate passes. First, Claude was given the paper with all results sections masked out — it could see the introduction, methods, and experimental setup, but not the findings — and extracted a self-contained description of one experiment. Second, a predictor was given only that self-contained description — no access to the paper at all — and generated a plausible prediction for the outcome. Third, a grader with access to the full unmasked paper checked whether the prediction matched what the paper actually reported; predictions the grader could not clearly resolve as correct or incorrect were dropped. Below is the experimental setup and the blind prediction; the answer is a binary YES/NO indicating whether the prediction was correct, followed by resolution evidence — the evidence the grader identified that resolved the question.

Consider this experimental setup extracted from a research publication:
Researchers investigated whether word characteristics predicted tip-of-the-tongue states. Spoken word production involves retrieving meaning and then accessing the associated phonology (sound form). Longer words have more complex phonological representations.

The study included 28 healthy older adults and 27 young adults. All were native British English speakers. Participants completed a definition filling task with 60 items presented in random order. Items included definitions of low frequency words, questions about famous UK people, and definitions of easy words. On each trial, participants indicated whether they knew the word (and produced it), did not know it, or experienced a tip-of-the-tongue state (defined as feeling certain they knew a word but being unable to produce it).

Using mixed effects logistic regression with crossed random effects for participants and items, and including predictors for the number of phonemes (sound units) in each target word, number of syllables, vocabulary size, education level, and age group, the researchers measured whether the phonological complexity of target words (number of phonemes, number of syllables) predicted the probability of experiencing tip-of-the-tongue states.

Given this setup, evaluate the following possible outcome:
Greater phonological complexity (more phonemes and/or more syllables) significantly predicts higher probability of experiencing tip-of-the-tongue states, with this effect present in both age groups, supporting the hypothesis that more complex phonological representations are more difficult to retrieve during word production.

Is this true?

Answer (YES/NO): YES